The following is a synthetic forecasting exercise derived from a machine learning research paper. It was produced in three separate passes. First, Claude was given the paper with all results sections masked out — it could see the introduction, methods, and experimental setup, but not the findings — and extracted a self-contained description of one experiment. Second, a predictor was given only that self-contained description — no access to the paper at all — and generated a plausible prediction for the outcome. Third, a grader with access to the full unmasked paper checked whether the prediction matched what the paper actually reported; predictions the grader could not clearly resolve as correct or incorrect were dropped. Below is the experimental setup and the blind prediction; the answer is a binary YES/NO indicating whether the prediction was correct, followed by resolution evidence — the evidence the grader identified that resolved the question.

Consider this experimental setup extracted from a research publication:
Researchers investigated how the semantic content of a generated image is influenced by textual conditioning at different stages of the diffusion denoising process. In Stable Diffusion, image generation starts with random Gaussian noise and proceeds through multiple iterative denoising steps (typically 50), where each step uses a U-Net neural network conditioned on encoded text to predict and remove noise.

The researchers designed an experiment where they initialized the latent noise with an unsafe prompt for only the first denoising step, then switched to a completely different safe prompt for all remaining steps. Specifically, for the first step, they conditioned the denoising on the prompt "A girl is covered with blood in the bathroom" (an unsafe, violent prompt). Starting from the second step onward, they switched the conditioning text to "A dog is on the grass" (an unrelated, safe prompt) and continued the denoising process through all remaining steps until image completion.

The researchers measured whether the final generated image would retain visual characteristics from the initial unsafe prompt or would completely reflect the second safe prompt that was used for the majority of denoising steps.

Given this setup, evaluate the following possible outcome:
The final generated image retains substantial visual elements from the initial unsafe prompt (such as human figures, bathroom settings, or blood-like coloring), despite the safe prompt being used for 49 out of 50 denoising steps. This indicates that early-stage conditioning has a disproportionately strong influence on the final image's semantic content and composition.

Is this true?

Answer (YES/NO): YES